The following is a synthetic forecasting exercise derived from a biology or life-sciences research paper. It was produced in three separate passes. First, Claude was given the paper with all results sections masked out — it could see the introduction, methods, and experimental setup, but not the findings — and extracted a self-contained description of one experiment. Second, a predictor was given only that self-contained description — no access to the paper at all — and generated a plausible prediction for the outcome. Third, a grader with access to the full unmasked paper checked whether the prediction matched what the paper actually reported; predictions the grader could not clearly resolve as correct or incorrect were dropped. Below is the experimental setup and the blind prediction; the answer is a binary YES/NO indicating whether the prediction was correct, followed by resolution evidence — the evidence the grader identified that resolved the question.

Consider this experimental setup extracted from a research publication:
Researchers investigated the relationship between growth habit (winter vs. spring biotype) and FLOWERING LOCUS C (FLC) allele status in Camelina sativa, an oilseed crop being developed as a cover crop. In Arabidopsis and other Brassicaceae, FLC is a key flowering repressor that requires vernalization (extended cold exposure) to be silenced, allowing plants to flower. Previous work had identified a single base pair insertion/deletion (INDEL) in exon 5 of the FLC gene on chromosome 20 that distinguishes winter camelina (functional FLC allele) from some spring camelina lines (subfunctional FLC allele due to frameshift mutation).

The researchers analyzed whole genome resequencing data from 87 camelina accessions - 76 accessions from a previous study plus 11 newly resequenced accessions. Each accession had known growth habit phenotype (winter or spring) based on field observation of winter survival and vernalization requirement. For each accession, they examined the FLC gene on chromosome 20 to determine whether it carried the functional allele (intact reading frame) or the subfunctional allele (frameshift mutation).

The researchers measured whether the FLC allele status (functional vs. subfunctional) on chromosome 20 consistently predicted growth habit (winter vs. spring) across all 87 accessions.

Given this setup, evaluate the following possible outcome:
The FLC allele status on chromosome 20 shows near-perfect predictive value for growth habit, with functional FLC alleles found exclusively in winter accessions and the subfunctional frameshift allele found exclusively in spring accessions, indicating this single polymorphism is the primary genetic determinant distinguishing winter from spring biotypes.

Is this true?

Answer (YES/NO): NO